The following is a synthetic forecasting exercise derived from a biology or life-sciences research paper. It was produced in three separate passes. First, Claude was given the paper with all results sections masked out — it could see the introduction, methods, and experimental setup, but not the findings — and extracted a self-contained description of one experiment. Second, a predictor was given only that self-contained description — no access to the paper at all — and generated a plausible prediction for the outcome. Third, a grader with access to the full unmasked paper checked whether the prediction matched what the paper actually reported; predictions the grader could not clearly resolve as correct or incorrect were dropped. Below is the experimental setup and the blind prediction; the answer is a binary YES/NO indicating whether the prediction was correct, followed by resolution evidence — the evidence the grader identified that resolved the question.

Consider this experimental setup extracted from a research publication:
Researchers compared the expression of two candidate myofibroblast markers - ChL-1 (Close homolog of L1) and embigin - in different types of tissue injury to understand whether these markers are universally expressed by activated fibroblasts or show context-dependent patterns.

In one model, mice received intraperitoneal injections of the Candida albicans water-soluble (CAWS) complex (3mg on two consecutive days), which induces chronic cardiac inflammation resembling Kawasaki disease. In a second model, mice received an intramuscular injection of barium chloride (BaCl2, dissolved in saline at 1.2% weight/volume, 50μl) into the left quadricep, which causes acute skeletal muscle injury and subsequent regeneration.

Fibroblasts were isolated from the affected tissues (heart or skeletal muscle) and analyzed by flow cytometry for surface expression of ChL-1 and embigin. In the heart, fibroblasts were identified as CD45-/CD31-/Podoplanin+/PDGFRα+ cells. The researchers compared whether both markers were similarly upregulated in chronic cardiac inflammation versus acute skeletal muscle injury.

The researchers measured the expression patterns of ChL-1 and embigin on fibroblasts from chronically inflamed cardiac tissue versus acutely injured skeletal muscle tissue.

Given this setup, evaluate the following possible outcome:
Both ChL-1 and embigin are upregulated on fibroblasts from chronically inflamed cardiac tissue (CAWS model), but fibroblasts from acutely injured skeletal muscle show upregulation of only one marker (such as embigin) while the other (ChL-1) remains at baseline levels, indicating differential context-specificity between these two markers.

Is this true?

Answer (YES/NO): YES